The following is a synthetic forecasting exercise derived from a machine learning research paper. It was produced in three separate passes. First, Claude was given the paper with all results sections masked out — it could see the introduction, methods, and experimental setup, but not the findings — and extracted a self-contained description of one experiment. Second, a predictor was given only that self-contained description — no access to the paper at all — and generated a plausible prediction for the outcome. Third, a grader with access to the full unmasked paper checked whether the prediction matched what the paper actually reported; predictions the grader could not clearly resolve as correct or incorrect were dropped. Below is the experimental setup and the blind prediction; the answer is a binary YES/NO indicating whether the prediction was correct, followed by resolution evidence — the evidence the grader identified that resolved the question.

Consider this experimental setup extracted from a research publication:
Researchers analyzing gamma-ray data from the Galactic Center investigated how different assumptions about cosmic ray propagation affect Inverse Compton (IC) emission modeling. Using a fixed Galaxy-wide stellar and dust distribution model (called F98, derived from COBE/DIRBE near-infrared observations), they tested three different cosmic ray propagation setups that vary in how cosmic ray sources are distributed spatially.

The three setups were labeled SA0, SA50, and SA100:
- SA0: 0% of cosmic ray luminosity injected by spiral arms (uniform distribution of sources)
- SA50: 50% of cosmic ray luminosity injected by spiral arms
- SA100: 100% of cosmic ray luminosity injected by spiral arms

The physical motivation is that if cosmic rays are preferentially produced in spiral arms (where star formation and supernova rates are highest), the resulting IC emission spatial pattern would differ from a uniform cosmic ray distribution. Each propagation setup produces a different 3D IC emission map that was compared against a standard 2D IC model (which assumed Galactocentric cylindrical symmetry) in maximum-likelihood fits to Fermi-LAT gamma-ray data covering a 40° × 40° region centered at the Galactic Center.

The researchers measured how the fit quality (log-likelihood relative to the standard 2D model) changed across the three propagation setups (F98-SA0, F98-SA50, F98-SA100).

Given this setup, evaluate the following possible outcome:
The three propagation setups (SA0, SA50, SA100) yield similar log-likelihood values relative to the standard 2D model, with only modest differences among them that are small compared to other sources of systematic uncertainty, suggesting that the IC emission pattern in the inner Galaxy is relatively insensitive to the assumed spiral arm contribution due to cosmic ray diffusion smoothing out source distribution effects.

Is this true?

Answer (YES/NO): NO